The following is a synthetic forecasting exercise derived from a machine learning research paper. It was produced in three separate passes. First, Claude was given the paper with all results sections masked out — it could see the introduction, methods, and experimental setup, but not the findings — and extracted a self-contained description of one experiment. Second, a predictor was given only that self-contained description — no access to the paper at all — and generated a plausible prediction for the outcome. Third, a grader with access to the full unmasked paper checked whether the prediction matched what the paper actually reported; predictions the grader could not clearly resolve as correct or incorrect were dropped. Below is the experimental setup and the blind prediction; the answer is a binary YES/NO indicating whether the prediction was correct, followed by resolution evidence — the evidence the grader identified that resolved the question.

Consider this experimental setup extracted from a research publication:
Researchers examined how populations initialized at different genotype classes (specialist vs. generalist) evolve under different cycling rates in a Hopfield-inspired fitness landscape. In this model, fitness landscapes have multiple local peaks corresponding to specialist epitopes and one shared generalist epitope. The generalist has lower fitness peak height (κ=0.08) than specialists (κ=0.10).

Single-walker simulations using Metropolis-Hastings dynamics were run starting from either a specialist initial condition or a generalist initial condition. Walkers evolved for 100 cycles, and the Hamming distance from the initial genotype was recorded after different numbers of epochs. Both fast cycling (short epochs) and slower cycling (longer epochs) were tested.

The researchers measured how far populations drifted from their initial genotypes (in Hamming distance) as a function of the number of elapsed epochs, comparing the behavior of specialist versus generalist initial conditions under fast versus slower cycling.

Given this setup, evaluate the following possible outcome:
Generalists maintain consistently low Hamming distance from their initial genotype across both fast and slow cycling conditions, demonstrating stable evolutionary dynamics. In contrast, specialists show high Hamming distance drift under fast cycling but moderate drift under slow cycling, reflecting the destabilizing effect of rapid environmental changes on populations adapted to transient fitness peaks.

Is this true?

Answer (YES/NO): NO